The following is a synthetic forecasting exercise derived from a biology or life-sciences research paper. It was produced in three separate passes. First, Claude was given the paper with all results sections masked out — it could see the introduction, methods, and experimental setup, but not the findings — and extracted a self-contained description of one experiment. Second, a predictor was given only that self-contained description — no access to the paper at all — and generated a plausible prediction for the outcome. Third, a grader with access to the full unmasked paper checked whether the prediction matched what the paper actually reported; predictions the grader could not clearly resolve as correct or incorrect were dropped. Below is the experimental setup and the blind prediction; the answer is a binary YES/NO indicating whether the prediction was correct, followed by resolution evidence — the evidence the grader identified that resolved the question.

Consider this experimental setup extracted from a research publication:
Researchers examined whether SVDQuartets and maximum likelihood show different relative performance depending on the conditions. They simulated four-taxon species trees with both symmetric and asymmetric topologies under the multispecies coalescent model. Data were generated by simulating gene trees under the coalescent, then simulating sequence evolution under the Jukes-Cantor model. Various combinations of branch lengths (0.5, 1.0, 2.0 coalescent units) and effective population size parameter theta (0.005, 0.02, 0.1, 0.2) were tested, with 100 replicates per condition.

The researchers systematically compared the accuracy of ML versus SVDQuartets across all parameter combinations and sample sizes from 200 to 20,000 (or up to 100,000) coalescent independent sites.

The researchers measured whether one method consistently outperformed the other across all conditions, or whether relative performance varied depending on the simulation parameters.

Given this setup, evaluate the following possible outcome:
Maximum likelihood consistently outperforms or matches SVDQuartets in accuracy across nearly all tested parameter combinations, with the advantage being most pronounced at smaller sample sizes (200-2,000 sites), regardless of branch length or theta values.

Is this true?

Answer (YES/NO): NO